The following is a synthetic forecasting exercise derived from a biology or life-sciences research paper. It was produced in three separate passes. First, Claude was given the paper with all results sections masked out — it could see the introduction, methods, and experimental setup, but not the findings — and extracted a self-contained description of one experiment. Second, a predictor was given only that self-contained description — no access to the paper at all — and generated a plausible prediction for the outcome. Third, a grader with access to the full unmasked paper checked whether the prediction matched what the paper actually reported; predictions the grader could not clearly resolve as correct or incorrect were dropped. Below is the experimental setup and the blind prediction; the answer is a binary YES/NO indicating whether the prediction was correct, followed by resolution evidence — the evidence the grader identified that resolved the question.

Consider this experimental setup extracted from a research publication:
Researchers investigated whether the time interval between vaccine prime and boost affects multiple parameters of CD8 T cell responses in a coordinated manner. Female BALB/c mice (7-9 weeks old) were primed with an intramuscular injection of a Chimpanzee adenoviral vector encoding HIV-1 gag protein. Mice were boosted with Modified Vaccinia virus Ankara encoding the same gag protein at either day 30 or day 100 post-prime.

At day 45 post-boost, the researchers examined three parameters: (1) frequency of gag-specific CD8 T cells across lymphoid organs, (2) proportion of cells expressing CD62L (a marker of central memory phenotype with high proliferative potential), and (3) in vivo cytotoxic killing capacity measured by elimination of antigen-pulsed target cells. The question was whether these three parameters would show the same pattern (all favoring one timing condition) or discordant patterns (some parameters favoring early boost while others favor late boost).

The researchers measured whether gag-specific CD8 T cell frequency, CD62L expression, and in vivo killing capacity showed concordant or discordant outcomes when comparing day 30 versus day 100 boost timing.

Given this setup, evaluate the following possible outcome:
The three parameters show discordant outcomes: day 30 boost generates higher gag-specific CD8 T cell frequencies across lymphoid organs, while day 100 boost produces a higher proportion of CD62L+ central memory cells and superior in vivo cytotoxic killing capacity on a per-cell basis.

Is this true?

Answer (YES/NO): NO